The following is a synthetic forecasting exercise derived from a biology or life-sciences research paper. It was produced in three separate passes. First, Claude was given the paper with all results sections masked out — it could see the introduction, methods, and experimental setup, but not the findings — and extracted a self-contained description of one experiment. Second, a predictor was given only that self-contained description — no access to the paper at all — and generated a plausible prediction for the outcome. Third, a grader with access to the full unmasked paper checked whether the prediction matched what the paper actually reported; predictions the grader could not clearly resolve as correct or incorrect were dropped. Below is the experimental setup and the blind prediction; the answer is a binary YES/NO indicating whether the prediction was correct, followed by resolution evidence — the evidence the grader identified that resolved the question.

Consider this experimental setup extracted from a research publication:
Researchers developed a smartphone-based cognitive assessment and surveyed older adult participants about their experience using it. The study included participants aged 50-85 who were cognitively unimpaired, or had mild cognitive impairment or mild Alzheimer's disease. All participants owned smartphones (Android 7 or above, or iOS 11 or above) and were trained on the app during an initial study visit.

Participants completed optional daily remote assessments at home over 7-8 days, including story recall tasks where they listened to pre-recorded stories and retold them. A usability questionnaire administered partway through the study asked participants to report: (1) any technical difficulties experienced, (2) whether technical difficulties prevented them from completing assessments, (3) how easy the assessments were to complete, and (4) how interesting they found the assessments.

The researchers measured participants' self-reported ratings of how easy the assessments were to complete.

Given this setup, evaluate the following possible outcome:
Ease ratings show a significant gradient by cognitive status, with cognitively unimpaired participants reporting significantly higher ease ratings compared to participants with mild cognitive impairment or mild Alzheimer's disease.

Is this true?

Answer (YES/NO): NO